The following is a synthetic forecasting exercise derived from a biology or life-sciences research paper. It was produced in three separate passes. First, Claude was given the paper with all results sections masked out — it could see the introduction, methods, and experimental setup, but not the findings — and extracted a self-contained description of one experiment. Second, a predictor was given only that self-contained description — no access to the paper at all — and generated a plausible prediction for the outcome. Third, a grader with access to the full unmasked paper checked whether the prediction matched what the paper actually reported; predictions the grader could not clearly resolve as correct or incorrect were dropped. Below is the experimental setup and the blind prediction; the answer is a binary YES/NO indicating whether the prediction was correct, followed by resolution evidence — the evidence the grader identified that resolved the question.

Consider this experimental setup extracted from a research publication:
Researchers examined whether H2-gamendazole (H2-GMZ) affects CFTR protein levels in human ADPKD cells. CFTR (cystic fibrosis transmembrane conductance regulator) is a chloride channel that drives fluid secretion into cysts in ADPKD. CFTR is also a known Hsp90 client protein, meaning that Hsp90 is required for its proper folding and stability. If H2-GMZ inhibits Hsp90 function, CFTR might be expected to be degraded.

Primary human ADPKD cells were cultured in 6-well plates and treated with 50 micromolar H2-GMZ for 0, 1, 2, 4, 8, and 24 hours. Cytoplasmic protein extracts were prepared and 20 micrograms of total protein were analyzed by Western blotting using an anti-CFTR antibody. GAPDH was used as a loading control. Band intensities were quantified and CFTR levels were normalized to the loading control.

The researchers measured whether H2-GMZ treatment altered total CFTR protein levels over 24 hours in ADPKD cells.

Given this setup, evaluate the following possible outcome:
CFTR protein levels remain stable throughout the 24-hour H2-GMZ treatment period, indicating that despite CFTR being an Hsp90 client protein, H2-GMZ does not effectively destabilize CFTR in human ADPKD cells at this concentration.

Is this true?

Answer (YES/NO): NO